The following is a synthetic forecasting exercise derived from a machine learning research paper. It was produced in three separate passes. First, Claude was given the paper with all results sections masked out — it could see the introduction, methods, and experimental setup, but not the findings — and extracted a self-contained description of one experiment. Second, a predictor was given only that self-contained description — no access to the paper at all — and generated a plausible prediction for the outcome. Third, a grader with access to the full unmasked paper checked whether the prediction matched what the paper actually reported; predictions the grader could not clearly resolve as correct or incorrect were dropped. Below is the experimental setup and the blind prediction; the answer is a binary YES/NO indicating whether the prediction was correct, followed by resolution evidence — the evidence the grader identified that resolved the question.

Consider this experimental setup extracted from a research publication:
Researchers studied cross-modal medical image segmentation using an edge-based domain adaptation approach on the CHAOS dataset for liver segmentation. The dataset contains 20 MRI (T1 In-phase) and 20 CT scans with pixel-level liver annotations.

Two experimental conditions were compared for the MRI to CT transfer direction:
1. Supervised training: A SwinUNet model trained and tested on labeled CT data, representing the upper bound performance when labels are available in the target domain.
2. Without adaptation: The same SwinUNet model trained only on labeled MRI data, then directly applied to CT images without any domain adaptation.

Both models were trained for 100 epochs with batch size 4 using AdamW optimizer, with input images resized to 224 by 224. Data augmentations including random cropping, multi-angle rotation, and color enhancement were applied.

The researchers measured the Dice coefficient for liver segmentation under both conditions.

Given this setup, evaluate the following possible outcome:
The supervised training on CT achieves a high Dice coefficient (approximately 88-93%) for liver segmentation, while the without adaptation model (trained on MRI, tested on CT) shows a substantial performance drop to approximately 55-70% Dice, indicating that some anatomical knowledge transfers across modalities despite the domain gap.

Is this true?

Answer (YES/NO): NO